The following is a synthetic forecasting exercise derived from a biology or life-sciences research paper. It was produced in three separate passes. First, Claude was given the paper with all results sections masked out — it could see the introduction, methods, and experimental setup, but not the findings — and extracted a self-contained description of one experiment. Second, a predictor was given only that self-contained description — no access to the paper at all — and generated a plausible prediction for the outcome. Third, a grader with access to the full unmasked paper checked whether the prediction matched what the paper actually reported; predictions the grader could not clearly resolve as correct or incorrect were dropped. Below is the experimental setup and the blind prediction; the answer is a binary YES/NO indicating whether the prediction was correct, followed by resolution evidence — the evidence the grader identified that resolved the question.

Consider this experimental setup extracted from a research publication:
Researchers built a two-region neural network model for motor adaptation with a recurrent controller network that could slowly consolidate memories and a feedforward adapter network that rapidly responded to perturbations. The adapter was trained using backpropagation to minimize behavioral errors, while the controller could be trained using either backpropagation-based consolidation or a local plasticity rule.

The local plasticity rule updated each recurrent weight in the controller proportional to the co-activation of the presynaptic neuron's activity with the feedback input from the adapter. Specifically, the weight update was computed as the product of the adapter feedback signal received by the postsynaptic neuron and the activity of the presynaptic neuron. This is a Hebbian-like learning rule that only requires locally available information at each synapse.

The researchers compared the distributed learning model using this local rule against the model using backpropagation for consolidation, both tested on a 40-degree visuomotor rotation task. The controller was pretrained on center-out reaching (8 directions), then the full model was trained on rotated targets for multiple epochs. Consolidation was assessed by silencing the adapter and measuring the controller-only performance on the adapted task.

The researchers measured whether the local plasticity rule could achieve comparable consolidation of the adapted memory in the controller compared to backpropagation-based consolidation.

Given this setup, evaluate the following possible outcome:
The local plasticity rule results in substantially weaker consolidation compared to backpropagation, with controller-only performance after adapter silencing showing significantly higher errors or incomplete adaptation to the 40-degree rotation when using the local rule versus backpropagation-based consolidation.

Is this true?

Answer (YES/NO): YES